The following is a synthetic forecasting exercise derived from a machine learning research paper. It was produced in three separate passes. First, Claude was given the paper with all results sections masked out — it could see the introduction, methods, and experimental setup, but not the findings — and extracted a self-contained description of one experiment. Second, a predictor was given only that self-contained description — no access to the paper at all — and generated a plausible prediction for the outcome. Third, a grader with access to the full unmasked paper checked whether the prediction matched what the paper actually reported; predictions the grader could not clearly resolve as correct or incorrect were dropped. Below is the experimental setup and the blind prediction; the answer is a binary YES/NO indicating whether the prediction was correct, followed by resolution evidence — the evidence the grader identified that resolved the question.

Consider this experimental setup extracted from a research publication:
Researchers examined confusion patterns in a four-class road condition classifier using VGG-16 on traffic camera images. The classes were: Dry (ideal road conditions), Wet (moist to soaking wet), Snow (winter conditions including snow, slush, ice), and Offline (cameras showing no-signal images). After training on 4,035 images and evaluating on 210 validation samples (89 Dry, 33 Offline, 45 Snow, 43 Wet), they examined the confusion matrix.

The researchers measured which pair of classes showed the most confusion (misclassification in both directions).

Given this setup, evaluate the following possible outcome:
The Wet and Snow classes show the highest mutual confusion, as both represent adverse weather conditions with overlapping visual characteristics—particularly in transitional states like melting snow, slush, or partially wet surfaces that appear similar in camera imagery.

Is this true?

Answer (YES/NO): NO